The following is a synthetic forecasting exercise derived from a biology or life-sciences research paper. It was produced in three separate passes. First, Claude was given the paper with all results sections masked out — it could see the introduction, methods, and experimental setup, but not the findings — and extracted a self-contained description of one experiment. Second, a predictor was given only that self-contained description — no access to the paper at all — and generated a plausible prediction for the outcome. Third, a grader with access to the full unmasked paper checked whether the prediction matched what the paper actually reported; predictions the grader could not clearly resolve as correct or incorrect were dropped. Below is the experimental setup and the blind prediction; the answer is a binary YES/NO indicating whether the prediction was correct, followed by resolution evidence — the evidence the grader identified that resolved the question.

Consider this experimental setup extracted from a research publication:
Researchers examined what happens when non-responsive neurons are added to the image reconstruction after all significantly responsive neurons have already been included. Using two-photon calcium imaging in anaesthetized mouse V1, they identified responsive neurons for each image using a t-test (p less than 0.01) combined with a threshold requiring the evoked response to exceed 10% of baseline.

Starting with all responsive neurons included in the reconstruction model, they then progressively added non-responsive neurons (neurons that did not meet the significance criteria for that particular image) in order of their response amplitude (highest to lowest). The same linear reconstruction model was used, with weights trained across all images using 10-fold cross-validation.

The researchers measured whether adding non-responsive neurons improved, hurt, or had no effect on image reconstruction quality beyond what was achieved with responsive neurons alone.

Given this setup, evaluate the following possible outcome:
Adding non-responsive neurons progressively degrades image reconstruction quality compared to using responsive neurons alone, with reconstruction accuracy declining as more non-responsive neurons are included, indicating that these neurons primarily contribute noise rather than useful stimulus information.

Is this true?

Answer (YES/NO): YES